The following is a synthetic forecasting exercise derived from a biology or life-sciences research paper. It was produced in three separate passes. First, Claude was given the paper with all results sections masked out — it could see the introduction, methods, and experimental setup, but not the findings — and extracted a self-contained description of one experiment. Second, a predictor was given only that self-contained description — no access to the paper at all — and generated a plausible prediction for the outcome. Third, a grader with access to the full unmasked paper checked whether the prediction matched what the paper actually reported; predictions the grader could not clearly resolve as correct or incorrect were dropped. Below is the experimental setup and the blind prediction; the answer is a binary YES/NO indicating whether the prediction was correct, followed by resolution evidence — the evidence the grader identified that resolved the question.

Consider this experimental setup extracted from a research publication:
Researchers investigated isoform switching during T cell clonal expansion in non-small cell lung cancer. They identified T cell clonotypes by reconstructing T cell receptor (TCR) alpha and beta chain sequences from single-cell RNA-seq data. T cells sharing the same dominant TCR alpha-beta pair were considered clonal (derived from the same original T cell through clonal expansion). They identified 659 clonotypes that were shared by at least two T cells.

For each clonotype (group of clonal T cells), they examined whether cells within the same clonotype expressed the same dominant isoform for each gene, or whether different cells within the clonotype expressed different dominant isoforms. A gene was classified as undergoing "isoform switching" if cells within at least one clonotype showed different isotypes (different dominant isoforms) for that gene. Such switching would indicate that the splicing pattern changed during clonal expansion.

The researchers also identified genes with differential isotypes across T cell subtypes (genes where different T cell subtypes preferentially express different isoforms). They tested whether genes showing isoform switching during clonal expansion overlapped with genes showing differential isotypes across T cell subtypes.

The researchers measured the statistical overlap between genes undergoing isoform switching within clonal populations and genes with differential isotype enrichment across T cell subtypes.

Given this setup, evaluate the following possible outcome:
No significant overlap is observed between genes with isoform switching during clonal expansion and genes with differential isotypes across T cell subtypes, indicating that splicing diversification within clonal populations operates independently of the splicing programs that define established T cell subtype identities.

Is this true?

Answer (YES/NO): NO